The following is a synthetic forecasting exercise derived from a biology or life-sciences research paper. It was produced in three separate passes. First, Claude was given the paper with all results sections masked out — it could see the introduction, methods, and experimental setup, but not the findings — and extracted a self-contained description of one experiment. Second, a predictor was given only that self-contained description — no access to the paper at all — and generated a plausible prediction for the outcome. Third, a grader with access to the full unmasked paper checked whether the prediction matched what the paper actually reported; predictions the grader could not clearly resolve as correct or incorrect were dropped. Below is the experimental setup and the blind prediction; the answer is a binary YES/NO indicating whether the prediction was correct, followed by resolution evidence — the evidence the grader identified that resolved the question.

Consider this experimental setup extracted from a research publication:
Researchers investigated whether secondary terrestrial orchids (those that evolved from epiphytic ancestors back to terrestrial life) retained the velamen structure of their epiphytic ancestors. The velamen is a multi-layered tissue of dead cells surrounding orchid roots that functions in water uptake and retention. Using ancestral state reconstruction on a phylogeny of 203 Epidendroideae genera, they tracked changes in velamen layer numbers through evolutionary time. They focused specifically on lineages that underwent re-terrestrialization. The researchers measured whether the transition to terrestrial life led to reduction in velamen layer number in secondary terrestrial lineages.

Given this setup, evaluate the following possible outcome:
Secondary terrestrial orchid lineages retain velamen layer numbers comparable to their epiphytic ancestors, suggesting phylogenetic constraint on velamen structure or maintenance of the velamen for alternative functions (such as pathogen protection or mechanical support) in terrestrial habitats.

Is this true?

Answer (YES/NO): NO